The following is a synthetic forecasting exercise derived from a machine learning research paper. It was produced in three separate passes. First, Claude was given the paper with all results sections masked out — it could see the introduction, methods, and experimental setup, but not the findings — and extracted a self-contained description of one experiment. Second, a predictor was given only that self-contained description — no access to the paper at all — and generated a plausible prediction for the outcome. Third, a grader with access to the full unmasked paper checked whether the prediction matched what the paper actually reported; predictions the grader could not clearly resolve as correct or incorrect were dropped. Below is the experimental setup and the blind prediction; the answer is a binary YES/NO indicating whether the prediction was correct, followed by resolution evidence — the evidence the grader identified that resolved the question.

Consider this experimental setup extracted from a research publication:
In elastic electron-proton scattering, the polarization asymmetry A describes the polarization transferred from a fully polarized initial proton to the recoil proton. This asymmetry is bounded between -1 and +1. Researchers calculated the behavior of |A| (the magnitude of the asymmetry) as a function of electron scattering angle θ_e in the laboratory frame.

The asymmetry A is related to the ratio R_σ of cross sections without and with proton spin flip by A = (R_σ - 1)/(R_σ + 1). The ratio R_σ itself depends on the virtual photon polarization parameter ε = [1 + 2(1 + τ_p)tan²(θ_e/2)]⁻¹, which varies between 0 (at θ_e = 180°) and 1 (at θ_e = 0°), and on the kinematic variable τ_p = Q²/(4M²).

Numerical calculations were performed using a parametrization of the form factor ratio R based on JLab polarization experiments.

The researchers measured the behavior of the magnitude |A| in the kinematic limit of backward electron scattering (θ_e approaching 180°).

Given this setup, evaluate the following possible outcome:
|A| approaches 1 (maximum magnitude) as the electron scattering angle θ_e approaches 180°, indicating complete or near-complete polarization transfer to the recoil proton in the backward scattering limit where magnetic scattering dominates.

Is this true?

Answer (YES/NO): YES